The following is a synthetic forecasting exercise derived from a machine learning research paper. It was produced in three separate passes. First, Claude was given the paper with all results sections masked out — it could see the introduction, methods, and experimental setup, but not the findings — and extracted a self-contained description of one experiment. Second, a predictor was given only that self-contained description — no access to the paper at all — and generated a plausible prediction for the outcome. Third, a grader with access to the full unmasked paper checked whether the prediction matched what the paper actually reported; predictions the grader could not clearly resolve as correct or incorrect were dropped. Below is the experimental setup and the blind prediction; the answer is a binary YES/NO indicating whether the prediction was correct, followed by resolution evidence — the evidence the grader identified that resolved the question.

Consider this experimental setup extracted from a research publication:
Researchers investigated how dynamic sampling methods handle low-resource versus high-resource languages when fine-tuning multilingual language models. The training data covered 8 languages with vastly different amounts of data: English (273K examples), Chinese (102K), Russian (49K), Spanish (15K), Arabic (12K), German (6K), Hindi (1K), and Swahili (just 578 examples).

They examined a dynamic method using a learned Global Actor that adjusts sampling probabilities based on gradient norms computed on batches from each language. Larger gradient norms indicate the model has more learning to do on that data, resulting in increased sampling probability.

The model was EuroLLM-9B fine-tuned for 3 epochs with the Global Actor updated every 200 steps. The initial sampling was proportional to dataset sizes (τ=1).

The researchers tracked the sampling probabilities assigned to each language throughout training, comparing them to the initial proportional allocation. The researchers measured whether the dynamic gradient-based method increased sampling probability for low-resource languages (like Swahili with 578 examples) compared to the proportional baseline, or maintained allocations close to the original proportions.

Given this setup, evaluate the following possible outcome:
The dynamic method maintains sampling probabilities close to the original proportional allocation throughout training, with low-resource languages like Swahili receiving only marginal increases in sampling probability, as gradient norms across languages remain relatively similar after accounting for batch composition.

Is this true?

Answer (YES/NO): NO